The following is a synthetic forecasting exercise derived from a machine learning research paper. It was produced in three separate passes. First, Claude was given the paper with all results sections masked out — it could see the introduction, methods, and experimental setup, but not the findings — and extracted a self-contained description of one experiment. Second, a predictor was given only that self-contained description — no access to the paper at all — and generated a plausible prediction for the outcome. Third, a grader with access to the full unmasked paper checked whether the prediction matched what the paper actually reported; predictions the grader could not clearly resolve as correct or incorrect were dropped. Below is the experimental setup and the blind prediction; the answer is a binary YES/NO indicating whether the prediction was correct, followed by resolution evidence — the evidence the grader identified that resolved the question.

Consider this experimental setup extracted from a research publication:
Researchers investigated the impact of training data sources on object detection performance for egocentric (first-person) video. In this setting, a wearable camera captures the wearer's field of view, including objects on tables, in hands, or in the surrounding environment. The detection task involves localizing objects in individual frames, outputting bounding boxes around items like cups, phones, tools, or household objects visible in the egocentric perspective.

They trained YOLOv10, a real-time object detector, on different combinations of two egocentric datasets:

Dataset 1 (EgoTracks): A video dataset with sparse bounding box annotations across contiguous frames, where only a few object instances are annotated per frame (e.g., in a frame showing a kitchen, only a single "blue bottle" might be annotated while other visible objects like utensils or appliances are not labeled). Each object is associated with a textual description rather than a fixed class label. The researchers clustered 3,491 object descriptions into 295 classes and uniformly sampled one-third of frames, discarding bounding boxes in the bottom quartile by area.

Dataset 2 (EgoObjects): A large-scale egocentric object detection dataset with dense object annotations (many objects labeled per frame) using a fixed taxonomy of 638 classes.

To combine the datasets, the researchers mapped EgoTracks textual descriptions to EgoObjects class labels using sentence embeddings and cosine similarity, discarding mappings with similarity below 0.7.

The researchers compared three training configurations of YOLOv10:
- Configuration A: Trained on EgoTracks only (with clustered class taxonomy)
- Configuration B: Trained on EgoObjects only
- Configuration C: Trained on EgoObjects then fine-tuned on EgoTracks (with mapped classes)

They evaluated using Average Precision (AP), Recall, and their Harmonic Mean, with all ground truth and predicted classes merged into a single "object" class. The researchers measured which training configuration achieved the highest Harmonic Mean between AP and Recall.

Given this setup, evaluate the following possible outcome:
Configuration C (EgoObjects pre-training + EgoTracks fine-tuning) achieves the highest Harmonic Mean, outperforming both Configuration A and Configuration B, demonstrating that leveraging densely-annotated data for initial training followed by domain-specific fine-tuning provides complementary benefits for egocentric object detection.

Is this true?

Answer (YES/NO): YES